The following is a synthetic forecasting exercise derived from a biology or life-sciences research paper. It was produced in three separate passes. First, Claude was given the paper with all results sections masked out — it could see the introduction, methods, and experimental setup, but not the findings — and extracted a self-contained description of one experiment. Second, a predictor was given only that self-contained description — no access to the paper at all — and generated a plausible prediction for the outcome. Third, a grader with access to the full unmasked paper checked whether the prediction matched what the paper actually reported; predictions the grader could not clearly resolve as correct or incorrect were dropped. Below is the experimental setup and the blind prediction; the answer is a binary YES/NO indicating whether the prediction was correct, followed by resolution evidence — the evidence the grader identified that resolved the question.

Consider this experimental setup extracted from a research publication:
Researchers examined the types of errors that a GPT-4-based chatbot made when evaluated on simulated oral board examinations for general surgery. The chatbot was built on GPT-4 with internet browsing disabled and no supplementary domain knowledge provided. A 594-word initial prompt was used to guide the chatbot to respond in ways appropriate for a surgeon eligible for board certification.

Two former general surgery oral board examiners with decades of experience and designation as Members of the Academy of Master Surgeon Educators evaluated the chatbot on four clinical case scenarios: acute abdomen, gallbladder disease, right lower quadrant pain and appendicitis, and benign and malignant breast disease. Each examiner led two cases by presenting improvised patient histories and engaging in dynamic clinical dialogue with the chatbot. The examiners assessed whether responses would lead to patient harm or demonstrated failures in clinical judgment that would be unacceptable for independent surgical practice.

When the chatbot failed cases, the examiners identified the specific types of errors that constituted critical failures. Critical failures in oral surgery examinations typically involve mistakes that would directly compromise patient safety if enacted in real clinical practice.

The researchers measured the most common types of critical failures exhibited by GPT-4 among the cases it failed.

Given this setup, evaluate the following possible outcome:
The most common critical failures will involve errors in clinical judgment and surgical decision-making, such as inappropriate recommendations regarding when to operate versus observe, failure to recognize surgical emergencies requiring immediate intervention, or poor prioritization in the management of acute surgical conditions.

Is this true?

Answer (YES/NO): YES